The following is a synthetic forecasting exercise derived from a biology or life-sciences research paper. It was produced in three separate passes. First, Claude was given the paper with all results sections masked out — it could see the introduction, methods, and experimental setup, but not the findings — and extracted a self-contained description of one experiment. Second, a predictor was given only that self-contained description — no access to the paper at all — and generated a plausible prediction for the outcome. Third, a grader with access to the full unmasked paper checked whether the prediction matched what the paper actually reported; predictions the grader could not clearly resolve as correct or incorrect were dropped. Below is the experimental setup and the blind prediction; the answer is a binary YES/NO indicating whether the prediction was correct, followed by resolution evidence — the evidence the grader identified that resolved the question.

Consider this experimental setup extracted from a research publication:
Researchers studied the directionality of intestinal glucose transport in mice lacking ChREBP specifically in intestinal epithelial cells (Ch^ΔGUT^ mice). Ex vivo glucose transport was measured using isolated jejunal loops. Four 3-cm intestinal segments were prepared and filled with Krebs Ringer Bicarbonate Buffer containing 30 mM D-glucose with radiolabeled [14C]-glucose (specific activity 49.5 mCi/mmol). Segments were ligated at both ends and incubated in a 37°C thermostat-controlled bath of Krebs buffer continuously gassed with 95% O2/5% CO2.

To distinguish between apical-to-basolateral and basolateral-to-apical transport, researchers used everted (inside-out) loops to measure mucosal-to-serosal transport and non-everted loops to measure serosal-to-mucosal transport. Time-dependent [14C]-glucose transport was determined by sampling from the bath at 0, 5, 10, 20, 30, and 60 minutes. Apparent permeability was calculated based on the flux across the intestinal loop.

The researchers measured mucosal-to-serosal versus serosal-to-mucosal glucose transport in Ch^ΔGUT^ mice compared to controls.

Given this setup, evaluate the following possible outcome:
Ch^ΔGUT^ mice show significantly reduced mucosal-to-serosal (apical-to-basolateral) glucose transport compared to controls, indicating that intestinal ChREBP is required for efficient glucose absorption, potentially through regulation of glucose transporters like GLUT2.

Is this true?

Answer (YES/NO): YES